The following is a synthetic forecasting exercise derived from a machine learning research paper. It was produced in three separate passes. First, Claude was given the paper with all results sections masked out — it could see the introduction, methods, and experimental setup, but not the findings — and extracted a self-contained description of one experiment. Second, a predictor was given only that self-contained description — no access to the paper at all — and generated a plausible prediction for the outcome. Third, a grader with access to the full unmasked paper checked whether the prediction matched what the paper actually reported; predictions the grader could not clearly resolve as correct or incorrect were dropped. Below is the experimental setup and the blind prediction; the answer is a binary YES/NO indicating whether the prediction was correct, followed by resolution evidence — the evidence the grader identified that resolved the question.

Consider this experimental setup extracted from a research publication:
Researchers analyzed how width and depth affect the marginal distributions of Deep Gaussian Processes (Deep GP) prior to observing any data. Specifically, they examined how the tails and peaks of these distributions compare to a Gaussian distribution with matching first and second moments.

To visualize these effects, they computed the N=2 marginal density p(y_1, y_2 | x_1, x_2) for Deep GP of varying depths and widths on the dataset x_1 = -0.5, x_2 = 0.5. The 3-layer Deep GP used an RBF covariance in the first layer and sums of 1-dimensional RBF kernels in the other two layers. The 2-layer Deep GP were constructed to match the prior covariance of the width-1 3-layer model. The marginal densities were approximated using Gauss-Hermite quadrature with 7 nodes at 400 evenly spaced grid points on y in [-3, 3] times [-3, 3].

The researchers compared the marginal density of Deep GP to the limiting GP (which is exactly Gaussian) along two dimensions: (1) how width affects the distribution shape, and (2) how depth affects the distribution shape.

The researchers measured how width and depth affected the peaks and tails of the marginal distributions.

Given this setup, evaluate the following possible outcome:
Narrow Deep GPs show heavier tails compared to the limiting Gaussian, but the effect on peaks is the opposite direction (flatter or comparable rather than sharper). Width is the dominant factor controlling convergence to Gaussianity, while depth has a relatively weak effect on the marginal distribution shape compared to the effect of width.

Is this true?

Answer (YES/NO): NO